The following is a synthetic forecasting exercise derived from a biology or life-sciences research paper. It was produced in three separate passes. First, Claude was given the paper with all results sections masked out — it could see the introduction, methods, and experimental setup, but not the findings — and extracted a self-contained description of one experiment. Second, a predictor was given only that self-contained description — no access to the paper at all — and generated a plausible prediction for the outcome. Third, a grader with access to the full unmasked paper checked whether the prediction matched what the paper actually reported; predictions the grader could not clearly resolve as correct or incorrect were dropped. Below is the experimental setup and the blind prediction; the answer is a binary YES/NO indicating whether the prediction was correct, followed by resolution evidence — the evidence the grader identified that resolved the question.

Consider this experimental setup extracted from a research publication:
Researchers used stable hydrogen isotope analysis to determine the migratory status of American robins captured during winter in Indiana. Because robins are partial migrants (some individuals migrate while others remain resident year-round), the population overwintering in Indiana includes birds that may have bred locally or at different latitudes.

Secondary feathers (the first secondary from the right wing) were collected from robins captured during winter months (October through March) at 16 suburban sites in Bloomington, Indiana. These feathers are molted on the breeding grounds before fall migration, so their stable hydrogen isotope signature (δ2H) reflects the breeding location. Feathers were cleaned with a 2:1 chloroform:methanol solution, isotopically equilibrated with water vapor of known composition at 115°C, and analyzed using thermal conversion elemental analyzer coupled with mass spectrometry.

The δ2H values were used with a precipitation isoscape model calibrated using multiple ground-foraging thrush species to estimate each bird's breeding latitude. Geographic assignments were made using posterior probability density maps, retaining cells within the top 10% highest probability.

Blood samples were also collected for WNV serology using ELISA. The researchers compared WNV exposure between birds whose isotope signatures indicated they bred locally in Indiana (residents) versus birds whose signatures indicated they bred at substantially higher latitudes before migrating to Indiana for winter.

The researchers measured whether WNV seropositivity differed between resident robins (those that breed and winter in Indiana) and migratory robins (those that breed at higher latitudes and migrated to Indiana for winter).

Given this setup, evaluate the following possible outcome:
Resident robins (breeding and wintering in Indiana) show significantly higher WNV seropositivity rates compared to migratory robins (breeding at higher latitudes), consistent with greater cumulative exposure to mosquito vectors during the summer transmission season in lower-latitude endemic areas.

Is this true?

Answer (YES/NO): NO